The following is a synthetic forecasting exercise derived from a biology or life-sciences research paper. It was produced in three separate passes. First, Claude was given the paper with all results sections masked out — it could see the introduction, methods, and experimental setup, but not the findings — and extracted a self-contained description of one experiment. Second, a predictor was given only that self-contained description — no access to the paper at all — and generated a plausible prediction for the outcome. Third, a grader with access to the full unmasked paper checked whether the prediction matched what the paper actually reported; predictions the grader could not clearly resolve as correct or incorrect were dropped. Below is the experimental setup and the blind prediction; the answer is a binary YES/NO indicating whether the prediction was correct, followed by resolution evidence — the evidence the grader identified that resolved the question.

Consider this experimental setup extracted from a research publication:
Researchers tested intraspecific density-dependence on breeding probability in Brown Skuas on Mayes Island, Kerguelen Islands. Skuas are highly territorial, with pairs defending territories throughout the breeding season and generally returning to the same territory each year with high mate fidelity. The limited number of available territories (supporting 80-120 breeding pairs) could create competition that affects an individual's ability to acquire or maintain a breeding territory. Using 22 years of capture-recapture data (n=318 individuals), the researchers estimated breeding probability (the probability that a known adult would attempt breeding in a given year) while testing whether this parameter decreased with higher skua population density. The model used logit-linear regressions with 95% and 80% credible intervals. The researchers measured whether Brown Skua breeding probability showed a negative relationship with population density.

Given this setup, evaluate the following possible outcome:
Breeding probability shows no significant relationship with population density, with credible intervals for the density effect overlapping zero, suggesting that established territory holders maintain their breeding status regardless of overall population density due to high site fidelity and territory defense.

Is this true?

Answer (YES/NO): YES